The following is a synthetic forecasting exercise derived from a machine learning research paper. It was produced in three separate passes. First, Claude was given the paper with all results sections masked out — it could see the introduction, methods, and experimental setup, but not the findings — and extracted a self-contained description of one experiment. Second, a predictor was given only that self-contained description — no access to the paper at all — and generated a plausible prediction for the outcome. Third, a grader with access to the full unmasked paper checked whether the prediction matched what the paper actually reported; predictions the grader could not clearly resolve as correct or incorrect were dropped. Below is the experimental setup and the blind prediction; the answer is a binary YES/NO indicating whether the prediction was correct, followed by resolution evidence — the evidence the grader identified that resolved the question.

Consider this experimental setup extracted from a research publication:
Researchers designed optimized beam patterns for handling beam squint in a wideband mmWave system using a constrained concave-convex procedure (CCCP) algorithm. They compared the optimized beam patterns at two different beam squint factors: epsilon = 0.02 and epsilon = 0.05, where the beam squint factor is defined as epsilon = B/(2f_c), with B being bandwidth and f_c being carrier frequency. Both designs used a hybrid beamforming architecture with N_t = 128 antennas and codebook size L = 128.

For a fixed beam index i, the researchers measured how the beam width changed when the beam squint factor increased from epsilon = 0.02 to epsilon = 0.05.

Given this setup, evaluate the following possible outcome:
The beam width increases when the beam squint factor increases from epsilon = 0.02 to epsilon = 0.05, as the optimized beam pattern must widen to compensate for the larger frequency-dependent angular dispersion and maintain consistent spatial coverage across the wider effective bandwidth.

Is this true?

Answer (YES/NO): YES